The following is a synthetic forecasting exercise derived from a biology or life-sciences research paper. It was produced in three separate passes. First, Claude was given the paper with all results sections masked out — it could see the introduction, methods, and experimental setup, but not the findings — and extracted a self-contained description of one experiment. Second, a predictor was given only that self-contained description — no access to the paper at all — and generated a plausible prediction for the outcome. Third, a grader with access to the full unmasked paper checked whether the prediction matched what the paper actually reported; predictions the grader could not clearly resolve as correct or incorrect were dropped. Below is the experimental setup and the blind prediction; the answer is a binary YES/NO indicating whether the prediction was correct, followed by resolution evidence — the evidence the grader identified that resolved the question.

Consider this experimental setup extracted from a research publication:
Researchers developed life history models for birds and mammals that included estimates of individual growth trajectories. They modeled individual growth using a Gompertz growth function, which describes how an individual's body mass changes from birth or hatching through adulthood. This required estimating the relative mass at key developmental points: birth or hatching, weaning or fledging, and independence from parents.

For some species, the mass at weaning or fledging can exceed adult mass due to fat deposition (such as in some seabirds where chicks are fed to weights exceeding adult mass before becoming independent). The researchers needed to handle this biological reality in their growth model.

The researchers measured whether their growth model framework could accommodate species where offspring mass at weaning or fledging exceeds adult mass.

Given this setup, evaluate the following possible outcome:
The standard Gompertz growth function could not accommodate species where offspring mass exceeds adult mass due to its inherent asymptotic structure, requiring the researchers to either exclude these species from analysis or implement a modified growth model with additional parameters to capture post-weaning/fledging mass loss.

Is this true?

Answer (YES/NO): NO